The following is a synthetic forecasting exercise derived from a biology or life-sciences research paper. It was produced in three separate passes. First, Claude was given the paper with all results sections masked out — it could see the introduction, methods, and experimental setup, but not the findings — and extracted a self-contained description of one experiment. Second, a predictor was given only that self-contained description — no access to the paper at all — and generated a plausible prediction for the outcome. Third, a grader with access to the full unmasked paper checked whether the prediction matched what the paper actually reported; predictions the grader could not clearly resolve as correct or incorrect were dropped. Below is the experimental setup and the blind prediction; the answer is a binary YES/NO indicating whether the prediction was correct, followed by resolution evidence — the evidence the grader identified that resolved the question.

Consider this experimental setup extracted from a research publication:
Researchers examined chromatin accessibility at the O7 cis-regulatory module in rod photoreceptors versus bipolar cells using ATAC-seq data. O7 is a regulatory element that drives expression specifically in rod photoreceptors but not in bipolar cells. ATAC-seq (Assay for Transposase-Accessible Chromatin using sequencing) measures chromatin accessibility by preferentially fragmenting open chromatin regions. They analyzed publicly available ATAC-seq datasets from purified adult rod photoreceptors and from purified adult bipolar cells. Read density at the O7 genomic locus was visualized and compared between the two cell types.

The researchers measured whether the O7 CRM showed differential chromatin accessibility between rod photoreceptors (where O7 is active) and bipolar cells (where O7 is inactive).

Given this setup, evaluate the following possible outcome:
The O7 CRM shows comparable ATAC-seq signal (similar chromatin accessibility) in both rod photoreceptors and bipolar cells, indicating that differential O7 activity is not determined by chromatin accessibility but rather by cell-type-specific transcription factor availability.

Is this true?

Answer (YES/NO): YES